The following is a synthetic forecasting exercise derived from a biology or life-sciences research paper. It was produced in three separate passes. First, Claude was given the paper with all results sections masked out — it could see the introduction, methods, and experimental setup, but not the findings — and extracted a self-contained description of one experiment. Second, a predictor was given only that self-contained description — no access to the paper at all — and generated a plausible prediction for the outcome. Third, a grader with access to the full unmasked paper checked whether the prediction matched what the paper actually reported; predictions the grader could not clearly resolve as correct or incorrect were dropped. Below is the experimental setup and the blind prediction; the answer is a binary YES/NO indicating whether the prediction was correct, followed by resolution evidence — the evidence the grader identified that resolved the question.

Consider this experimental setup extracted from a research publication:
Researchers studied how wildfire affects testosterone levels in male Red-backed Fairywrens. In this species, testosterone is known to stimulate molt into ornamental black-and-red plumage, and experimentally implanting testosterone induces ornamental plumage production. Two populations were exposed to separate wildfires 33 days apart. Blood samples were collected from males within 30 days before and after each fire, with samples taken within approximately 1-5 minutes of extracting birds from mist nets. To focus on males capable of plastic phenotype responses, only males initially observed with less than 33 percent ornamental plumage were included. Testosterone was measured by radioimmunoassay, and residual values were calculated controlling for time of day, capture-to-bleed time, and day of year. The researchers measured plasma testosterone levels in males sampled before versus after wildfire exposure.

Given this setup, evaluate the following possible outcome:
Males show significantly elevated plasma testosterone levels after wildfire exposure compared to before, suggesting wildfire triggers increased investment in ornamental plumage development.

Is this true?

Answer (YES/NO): NO